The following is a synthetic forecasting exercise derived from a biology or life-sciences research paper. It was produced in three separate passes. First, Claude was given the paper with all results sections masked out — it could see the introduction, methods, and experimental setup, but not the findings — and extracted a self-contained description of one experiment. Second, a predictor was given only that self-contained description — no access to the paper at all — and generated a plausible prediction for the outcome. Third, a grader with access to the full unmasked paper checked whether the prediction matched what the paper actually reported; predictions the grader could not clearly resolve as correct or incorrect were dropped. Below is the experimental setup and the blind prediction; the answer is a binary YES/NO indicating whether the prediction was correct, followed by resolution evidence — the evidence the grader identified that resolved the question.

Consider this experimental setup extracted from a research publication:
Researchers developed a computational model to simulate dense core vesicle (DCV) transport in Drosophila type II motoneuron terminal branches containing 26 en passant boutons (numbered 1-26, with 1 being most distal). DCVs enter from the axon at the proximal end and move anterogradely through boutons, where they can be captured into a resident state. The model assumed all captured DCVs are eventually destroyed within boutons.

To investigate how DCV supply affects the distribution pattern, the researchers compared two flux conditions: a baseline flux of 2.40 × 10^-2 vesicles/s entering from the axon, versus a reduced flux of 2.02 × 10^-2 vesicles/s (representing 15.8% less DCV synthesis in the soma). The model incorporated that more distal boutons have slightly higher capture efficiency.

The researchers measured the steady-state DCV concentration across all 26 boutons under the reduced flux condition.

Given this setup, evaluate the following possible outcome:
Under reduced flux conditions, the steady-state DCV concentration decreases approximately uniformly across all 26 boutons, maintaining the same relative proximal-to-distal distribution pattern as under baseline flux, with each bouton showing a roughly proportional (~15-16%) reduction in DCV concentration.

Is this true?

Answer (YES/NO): NO